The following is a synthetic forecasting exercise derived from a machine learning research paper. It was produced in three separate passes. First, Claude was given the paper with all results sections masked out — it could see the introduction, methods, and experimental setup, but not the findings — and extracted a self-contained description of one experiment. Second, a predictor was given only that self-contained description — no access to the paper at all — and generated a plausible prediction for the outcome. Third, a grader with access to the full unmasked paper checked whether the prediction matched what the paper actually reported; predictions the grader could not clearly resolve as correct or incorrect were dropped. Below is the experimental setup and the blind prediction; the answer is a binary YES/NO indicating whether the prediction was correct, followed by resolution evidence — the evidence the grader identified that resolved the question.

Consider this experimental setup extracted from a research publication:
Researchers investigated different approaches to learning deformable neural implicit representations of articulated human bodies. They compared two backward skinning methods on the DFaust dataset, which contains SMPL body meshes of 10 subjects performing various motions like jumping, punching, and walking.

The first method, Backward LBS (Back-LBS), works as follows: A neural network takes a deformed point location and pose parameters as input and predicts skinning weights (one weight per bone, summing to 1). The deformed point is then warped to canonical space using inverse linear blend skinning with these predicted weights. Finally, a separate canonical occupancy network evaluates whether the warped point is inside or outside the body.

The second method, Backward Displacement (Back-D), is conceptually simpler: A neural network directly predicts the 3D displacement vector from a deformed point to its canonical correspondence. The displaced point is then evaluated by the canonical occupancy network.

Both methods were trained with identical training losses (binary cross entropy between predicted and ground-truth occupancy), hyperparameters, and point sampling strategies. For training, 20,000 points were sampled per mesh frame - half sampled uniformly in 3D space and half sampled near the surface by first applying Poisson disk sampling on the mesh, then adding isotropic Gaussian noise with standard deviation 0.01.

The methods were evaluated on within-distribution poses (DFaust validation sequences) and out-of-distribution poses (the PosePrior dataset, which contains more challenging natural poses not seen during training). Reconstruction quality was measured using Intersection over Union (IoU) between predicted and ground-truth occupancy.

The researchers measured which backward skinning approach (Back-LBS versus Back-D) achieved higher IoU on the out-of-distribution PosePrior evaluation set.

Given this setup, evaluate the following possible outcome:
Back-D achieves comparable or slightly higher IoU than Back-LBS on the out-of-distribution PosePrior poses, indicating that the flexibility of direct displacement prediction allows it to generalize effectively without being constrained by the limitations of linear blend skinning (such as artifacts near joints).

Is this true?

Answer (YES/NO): NO